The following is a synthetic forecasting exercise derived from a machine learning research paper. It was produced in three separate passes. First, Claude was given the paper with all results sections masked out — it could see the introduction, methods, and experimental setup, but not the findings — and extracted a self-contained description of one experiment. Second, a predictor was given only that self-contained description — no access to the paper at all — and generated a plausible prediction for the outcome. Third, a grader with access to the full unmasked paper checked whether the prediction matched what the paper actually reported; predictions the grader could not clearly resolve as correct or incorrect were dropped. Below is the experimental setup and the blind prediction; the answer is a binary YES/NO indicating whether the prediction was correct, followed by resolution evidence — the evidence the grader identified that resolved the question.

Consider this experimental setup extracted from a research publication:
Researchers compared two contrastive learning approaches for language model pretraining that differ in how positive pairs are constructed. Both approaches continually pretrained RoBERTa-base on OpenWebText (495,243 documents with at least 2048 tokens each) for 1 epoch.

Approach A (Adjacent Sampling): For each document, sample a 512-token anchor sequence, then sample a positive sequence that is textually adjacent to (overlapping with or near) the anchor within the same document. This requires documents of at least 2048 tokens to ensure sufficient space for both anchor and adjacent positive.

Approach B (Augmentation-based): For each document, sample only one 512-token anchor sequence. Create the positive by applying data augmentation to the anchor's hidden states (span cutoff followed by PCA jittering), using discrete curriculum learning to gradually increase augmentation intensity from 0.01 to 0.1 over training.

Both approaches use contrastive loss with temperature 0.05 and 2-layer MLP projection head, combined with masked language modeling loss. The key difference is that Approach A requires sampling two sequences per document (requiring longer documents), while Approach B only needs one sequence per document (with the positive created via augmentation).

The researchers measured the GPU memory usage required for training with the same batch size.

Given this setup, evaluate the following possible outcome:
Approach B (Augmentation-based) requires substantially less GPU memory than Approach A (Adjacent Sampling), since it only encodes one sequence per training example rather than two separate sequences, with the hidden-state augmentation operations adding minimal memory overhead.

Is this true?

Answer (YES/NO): YES